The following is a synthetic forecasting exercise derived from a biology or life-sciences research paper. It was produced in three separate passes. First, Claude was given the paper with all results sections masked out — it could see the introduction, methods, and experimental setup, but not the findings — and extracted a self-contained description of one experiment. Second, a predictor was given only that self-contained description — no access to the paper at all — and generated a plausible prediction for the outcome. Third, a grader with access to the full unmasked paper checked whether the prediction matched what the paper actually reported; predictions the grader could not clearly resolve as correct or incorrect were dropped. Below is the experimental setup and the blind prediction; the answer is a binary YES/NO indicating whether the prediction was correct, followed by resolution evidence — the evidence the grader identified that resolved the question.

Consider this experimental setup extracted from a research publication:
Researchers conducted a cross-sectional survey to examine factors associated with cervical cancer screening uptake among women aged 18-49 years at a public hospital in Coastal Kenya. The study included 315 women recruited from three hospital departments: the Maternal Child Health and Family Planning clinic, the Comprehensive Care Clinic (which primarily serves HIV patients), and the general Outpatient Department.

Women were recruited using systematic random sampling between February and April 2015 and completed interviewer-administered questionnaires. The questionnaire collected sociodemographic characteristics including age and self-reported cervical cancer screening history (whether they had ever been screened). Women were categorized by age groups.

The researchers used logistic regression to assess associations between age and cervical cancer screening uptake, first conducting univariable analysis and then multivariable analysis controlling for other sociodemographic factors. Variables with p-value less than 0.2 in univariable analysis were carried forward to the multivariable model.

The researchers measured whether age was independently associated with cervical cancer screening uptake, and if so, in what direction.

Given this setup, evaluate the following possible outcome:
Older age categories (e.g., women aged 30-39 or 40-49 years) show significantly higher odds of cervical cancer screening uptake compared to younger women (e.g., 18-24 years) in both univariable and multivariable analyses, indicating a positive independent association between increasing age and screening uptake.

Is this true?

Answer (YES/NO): YES